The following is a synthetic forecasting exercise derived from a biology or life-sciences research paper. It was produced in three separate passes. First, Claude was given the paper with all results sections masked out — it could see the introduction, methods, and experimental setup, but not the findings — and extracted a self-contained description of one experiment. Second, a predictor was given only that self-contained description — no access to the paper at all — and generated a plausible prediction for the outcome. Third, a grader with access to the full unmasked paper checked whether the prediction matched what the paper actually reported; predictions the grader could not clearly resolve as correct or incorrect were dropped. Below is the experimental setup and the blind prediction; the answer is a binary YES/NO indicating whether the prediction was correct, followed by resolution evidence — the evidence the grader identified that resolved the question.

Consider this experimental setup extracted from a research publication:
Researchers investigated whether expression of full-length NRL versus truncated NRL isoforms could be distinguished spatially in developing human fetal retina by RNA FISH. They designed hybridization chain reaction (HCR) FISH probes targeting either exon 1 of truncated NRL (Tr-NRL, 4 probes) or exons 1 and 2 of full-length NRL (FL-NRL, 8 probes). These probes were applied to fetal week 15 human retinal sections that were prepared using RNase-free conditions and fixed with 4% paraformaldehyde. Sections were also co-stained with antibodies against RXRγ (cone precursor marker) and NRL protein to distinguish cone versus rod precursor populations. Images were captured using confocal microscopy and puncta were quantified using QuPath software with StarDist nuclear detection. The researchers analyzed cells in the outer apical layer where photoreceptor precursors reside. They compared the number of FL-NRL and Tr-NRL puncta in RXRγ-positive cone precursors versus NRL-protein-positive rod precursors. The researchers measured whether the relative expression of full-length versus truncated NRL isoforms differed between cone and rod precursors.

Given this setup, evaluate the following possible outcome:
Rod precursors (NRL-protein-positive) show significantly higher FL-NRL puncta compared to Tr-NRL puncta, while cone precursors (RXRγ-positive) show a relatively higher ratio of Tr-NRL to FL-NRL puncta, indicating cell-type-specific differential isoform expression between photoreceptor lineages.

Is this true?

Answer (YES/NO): YES